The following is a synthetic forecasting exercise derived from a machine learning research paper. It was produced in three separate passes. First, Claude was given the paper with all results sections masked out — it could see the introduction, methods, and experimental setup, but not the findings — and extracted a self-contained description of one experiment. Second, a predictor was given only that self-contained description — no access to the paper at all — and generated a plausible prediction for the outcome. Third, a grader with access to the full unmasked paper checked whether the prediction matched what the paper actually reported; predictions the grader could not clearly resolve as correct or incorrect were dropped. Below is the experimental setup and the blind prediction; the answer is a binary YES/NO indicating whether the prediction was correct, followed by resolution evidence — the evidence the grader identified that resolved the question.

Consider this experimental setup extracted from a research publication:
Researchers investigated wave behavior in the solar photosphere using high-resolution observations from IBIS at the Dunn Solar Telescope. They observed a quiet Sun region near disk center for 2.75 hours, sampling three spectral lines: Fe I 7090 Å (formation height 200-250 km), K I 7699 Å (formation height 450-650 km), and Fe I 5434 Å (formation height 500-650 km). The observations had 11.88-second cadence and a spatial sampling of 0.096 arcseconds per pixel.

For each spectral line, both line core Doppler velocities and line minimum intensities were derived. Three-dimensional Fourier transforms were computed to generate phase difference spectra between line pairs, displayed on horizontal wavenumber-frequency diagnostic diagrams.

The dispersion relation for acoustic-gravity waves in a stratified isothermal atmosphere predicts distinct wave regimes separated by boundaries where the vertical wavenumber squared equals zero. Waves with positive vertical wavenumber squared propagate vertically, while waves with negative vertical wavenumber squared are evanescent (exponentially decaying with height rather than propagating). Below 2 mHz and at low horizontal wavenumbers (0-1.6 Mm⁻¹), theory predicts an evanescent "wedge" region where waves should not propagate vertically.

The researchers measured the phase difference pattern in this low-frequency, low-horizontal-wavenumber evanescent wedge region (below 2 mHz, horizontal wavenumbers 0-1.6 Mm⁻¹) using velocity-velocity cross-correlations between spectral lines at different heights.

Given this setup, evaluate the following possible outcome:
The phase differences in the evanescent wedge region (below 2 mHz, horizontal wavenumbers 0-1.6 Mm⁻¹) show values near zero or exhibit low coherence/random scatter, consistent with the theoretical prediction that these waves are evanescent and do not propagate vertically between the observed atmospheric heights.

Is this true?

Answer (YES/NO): NO